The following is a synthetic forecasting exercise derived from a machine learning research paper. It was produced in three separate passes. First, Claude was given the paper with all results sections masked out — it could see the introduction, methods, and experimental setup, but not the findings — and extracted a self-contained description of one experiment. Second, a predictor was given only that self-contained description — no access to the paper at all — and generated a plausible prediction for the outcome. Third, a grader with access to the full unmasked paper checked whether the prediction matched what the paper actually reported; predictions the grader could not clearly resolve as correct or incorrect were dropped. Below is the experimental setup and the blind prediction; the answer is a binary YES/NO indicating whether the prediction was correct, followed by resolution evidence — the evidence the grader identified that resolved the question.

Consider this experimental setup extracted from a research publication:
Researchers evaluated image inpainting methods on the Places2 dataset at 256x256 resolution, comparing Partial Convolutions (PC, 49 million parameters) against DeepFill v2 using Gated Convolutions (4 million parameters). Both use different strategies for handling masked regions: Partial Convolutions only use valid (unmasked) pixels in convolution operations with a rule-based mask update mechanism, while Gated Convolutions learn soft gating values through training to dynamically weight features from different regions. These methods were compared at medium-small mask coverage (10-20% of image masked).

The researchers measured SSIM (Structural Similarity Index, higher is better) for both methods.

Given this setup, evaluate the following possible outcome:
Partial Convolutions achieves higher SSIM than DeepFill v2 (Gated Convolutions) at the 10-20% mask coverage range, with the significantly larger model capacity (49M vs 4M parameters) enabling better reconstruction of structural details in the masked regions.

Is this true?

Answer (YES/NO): NO